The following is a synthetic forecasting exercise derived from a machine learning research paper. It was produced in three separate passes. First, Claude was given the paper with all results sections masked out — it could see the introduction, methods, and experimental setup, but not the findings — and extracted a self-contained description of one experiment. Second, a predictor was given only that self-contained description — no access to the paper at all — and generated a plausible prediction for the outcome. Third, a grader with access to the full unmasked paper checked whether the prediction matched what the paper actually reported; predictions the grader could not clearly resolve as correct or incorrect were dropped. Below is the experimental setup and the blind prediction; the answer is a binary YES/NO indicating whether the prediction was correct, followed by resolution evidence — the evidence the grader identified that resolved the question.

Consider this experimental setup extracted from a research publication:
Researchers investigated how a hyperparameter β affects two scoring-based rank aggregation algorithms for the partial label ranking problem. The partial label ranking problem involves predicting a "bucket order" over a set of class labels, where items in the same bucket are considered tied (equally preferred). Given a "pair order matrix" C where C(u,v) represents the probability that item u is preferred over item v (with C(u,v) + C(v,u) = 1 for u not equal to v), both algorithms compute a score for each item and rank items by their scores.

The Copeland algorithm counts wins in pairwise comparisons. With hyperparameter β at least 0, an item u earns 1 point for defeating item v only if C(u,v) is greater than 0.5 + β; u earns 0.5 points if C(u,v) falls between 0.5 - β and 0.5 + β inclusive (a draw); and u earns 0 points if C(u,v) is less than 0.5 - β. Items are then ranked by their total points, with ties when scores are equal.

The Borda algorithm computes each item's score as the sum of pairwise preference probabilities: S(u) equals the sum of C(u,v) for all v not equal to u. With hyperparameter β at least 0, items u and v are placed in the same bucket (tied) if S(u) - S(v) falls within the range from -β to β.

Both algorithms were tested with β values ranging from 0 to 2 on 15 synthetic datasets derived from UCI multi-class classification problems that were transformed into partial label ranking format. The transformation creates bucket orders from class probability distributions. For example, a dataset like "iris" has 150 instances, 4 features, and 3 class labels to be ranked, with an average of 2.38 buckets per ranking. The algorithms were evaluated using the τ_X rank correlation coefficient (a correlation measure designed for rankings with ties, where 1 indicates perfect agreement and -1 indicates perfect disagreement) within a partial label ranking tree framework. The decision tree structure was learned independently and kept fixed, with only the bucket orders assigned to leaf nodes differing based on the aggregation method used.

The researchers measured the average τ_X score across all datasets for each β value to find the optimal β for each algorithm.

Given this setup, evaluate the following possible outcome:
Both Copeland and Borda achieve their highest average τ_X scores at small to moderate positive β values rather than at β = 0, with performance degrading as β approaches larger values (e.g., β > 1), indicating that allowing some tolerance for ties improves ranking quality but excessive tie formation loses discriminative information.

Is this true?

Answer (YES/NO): YES